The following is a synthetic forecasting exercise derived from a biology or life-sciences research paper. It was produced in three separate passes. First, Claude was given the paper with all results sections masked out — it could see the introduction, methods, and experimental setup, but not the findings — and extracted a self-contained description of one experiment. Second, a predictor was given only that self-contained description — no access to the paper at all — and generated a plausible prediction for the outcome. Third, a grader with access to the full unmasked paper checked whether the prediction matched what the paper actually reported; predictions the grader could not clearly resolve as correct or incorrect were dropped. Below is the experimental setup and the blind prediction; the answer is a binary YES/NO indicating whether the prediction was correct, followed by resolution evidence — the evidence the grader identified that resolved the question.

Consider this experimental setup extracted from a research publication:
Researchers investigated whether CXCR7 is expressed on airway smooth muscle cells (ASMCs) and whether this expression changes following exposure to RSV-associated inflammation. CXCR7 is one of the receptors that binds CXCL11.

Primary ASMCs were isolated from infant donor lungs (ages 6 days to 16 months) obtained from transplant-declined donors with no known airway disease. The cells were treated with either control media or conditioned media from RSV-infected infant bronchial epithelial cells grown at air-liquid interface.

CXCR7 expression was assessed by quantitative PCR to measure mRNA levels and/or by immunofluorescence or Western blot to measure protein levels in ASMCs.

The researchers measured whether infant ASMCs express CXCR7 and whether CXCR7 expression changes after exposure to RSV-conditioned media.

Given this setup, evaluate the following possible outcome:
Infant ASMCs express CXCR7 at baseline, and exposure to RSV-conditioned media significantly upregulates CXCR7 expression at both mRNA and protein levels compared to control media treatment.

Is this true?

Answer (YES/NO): NO